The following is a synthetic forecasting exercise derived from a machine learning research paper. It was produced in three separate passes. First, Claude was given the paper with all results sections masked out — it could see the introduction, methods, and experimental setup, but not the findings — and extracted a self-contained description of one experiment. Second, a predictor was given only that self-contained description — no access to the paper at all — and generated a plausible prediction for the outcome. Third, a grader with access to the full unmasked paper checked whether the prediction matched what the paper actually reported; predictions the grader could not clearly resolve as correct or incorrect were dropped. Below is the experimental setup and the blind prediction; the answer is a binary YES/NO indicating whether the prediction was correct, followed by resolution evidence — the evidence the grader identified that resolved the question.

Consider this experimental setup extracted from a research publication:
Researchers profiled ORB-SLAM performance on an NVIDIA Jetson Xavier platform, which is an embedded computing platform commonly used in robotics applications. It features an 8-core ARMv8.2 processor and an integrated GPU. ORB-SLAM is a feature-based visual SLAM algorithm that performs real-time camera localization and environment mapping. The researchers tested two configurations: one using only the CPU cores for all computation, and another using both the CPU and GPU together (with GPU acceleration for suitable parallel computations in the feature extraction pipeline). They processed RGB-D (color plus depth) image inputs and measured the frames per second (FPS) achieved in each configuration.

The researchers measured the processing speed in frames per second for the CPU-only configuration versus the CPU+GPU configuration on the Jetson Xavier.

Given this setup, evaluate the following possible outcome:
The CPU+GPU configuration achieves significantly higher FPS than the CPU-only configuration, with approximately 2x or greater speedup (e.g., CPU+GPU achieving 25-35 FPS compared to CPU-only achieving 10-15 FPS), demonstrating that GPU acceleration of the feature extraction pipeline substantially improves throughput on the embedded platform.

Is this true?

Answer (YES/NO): NO